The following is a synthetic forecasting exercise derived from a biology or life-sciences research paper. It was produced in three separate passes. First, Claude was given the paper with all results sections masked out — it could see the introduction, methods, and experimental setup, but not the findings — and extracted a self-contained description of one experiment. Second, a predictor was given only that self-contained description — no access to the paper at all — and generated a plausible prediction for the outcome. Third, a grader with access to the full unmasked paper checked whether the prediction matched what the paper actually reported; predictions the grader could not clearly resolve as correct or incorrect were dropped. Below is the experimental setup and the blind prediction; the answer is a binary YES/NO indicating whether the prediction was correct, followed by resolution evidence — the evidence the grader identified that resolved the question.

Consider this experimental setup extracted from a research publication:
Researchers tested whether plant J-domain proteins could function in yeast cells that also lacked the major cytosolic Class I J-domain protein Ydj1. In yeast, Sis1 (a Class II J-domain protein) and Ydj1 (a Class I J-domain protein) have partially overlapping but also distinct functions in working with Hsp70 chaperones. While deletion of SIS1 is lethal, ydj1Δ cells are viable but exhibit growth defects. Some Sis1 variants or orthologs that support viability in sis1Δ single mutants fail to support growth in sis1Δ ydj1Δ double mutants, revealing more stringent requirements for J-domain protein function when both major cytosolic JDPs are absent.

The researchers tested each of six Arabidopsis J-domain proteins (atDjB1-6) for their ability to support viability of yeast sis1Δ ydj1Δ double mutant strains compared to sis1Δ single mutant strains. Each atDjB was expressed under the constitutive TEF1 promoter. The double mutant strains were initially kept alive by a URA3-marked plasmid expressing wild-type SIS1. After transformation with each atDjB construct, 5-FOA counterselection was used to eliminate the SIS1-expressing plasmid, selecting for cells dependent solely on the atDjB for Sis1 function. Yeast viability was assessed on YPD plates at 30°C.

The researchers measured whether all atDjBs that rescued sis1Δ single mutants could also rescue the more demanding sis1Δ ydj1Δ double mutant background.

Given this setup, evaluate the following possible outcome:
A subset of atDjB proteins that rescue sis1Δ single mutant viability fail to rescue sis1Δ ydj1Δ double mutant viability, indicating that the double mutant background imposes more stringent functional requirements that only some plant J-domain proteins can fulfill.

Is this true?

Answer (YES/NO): YES